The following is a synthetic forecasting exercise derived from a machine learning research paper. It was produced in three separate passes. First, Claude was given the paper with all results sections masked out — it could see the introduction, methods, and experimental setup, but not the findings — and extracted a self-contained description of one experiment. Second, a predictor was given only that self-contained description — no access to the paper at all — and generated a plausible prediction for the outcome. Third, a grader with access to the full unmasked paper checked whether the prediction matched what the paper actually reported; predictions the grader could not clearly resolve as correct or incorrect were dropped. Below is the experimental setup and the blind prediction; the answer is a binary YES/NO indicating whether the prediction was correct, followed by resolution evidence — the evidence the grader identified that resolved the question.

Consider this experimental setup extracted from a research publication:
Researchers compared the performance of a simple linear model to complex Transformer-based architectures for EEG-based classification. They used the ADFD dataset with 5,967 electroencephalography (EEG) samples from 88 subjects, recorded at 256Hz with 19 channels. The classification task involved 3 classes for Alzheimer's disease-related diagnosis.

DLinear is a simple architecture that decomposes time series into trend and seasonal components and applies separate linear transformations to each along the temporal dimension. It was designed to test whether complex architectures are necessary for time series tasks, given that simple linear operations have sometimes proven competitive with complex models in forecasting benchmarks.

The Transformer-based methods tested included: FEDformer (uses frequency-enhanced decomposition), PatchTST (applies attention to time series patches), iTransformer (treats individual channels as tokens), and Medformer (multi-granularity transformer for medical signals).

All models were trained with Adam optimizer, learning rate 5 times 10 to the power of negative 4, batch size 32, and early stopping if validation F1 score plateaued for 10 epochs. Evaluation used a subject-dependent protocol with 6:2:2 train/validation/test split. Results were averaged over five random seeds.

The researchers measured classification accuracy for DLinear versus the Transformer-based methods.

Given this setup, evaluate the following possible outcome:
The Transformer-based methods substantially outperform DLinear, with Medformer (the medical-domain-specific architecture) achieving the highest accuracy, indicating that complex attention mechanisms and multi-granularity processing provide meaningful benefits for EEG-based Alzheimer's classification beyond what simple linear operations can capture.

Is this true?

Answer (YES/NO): YES